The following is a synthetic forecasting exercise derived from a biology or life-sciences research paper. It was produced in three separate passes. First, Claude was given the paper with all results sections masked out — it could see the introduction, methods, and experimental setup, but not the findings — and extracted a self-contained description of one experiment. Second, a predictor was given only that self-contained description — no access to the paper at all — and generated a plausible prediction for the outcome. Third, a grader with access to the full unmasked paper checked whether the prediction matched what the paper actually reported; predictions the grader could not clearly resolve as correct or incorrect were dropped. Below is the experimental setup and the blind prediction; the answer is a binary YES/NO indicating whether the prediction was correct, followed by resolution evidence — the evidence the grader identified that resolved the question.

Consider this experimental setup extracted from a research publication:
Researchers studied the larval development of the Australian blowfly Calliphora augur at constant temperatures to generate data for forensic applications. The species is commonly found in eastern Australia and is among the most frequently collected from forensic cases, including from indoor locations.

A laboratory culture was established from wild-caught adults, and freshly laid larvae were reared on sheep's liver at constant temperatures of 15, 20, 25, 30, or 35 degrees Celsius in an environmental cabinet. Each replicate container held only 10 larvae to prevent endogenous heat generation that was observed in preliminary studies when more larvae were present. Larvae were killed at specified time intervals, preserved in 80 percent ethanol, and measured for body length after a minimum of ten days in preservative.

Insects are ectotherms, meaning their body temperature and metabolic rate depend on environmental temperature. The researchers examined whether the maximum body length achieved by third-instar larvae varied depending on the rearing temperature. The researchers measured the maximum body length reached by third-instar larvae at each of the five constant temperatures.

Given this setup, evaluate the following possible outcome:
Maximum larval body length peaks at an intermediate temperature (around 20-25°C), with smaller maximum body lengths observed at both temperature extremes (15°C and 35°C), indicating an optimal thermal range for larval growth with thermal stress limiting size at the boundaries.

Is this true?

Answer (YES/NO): NO